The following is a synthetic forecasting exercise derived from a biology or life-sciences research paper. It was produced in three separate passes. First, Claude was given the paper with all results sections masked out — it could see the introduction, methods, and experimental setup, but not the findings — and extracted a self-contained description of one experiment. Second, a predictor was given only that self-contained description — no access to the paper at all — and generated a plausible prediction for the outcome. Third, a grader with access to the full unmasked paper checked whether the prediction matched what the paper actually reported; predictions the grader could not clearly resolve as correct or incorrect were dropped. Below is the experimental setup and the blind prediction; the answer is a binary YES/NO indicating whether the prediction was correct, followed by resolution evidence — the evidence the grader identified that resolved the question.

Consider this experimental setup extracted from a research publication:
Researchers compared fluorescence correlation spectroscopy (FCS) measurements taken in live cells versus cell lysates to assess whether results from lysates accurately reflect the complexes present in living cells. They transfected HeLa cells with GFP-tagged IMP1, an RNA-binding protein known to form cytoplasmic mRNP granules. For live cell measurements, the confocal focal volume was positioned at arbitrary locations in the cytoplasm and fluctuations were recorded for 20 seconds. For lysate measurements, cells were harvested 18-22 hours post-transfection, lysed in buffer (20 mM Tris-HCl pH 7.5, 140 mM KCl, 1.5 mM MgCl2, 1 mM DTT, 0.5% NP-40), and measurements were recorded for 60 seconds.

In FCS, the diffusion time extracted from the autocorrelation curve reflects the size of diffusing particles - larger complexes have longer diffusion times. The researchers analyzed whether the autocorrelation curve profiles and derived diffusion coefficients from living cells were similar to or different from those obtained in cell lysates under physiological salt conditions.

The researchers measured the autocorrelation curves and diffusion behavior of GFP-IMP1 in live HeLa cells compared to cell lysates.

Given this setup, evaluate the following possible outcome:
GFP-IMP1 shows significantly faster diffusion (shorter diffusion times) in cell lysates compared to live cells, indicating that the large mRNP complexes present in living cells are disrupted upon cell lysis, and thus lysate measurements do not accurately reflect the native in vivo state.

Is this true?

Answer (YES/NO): NO